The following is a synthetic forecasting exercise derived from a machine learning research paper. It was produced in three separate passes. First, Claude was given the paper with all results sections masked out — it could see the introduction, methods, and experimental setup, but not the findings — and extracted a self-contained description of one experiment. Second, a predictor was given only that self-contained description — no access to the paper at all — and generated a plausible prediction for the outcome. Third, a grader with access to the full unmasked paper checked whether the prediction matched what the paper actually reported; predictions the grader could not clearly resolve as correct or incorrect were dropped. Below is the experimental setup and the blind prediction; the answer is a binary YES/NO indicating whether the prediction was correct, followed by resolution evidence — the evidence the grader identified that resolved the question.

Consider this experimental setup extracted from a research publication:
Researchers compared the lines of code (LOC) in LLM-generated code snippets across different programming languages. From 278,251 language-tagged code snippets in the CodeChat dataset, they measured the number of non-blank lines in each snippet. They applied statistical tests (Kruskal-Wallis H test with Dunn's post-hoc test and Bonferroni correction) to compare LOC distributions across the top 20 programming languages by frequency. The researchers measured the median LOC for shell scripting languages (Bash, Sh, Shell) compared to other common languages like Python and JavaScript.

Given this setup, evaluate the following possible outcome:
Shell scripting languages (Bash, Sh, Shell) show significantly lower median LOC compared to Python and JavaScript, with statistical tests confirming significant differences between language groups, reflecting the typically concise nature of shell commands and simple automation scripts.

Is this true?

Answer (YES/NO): YES